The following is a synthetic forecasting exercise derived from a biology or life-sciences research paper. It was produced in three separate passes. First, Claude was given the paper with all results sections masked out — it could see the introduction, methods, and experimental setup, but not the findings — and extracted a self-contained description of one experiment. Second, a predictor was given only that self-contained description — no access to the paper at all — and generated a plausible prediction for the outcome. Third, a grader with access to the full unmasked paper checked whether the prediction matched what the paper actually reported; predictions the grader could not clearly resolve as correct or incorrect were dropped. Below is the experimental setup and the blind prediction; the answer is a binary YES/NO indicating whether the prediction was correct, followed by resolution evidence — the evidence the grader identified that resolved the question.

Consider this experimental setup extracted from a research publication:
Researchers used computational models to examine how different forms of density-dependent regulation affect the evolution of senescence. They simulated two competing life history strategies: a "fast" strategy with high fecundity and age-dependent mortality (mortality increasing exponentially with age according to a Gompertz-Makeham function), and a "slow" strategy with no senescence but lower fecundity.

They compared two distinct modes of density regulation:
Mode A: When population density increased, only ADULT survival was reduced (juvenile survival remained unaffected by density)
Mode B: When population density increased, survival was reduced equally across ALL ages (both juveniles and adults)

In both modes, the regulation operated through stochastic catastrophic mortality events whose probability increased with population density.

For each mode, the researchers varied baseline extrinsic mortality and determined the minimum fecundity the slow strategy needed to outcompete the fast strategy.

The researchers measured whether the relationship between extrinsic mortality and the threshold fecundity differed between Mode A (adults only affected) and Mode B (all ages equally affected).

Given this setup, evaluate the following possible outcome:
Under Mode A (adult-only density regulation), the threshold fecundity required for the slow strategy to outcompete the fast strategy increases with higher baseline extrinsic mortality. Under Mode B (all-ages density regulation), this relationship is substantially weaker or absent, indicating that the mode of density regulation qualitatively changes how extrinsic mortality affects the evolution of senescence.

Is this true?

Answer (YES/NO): NO